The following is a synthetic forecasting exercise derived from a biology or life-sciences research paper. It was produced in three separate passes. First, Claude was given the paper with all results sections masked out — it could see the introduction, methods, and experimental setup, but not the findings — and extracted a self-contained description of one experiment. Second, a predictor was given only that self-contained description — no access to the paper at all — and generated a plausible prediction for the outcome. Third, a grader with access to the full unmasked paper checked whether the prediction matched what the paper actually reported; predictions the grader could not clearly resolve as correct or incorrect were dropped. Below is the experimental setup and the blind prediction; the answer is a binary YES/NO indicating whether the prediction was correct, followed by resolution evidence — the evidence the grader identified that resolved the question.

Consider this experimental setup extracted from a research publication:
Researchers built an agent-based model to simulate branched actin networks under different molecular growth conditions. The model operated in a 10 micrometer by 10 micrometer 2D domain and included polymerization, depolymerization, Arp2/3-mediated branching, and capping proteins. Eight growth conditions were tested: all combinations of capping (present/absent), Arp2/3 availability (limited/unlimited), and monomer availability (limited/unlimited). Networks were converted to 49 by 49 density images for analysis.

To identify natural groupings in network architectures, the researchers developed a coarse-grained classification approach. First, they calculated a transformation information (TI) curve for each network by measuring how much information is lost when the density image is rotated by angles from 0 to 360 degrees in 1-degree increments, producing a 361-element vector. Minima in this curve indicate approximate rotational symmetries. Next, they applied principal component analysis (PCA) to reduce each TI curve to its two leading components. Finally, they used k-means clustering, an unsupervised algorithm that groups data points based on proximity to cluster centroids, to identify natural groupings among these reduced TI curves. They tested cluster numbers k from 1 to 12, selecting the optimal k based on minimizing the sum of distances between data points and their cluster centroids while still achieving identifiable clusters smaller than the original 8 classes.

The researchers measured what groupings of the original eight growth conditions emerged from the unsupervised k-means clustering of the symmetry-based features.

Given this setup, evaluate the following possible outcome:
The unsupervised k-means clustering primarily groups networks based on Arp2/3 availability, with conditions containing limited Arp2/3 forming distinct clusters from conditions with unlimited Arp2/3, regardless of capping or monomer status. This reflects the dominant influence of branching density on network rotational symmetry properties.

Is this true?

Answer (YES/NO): NO